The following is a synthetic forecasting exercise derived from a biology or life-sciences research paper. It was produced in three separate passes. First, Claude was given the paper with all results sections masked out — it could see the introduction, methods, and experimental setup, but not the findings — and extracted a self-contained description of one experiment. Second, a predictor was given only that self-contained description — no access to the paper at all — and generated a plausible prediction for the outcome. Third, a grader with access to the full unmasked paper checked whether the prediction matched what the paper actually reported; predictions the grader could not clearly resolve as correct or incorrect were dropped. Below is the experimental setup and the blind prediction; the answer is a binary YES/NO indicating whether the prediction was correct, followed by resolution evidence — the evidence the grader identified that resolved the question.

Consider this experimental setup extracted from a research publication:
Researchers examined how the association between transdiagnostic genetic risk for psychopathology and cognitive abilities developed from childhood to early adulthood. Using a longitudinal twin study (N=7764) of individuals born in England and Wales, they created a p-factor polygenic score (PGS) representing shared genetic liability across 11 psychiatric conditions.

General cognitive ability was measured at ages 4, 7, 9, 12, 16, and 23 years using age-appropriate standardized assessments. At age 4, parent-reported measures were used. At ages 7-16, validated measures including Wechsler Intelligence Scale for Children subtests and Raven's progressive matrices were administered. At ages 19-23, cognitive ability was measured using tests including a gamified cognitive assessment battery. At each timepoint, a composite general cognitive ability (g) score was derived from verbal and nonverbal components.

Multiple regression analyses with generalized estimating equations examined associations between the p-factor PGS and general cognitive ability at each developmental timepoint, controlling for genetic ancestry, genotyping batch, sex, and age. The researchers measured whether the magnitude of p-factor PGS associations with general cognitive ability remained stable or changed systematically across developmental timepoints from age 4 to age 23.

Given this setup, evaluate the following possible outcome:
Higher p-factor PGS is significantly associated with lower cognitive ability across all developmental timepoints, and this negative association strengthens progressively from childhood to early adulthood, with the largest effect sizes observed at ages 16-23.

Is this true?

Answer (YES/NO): NO